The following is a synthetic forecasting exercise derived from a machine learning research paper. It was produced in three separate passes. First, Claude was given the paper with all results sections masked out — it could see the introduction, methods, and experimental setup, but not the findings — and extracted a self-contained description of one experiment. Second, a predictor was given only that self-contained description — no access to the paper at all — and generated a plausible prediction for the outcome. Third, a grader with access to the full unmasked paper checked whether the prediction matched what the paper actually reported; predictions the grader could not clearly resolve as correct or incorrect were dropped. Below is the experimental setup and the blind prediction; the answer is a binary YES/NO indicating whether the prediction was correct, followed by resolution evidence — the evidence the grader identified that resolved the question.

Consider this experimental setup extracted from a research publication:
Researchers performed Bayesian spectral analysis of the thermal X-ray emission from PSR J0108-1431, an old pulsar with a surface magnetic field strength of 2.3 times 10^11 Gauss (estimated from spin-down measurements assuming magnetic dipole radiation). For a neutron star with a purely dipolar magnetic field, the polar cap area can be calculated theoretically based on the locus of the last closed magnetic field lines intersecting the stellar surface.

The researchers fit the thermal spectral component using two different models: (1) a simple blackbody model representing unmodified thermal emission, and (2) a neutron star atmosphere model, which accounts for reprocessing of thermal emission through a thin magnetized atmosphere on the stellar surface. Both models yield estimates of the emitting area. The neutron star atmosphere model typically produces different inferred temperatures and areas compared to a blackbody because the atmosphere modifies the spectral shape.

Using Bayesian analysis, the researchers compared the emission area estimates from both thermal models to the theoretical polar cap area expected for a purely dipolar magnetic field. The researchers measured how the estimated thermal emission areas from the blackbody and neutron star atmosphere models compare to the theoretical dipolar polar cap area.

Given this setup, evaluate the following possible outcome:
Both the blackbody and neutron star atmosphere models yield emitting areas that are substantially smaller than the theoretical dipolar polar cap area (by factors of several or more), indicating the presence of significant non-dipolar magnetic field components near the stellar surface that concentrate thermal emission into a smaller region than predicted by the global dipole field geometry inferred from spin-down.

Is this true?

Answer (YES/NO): NO